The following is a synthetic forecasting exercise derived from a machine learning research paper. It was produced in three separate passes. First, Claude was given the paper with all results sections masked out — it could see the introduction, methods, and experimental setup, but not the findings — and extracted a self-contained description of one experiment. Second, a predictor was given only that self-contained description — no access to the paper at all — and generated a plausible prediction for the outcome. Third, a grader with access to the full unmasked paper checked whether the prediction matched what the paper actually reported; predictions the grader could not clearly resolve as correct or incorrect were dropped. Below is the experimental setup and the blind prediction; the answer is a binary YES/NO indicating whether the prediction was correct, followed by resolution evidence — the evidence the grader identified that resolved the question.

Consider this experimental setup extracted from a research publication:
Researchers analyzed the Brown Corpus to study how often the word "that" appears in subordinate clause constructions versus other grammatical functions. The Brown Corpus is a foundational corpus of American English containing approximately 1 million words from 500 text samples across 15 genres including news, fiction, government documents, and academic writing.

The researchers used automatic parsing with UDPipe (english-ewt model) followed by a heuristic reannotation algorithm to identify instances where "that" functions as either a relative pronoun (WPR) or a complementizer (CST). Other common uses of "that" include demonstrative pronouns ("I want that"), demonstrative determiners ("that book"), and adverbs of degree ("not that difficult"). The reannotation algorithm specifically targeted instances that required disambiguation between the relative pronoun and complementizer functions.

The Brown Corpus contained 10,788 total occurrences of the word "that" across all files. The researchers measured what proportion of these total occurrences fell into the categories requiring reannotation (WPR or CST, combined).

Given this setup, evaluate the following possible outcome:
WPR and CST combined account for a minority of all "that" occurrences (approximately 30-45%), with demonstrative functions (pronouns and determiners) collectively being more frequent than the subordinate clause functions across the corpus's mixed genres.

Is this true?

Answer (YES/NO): NO